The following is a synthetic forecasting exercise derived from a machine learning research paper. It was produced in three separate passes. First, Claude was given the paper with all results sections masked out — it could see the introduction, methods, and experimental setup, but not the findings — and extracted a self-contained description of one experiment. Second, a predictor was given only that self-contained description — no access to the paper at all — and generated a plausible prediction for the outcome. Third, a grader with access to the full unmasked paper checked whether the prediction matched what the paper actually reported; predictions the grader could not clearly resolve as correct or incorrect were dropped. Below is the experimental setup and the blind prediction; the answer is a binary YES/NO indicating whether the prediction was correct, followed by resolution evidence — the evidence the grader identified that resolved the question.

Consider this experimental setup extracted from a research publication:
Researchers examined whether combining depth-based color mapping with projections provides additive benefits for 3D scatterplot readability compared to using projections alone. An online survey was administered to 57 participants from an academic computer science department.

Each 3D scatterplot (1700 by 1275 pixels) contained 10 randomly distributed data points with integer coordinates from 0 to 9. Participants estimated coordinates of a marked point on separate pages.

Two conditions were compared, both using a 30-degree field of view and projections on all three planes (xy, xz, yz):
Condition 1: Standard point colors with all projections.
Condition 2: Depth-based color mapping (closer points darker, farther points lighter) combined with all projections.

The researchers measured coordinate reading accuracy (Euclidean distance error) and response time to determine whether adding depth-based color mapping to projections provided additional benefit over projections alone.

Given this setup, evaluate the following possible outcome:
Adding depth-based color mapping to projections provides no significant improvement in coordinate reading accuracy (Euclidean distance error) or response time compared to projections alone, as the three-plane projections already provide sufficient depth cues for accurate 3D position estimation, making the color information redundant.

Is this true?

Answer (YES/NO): NO